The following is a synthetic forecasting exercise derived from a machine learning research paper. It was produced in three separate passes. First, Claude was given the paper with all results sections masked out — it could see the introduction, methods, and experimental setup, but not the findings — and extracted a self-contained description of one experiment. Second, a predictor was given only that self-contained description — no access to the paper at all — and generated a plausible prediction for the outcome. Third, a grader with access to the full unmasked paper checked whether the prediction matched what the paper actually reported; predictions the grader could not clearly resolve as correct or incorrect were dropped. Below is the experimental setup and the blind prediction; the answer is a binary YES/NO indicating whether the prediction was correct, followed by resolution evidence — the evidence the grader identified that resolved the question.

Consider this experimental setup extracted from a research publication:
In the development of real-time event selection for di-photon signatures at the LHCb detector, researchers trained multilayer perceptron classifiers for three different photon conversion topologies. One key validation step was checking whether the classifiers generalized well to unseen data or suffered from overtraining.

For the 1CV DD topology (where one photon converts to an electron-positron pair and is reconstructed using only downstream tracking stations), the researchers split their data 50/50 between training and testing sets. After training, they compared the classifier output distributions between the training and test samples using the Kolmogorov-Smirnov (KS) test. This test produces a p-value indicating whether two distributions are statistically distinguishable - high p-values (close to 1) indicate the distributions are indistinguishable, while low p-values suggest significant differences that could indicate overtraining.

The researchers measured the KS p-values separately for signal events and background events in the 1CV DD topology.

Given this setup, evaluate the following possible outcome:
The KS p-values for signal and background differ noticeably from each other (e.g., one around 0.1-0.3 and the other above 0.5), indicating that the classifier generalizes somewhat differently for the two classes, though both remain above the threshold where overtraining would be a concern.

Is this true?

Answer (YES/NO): NO